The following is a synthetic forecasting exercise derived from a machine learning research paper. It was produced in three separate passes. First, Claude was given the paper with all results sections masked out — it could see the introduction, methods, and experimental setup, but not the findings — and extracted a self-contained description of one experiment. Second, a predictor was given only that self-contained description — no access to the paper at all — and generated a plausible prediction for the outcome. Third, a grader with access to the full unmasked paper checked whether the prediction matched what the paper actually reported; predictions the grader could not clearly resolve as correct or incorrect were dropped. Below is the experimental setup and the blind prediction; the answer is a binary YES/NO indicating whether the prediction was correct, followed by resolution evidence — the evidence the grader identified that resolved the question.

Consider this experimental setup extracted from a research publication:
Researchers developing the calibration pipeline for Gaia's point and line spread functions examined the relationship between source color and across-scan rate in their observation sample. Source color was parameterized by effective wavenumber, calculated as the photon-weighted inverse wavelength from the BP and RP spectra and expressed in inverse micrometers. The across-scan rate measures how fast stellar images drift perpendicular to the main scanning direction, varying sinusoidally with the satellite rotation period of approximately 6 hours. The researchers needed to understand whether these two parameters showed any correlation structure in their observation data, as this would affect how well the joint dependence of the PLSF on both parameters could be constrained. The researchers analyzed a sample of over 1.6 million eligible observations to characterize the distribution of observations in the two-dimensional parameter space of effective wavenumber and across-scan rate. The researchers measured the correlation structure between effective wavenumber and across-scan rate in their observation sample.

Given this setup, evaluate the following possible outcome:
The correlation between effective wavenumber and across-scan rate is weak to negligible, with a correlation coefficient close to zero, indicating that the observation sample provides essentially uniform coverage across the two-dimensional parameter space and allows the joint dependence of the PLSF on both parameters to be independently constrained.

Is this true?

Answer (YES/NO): NO